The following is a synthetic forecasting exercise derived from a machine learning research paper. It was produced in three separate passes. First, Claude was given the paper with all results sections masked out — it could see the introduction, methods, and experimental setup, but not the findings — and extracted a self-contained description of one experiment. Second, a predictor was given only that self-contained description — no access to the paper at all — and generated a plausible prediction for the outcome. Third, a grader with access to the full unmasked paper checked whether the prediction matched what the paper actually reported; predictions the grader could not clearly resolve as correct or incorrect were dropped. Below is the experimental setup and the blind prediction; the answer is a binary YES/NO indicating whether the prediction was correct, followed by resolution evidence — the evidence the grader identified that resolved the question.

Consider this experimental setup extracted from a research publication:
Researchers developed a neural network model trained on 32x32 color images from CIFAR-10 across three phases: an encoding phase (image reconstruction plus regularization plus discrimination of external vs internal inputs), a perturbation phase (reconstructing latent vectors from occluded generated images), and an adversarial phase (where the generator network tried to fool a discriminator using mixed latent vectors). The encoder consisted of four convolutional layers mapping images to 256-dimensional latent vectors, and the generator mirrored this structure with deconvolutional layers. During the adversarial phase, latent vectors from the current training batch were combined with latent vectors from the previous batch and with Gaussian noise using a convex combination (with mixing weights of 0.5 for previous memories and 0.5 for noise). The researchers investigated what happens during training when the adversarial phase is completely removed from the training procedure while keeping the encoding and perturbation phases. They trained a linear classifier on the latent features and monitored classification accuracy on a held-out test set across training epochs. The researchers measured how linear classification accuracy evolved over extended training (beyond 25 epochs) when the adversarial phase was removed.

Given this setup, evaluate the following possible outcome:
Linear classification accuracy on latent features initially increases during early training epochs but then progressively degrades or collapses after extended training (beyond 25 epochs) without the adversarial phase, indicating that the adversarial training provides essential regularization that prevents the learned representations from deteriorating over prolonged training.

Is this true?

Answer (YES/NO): YES